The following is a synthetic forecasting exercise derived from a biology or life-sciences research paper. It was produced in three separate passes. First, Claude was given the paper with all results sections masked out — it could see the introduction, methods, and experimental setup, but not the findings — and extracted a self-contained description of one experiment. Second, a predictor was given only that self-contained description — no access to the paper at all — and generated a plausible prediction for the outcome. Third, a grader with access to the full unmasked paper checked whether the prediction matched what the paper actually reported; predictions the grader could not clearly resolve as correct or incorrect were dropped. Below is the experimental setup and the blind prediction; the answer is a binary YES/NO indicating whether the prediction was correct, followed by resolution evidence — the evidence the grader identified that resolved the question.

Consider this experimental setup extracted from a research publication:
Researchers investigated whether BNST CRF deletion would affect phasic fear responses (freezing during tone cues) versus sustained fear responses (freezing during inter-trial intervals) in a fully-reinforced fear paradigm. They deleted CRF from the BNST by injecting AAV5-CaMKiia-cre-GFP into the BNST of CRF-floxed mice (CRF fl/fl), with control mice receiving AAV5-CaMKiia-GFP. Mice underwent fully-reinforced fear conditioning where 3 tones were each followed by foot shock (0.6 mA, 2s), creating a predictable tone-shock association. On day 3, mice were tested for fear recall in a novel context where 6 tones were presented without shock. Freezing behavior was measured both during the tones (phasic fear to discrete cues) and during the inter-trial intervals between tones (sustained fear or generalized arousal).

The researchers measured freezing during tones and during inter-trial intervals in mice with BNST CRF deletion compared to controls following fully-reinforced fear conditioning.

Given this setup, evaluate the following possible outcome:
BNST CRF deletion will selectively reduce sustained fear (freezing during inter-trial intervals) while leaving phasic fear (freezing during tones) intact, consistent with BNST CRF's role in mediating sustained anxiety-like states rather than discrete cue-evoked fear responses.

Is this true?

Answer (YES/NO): NO